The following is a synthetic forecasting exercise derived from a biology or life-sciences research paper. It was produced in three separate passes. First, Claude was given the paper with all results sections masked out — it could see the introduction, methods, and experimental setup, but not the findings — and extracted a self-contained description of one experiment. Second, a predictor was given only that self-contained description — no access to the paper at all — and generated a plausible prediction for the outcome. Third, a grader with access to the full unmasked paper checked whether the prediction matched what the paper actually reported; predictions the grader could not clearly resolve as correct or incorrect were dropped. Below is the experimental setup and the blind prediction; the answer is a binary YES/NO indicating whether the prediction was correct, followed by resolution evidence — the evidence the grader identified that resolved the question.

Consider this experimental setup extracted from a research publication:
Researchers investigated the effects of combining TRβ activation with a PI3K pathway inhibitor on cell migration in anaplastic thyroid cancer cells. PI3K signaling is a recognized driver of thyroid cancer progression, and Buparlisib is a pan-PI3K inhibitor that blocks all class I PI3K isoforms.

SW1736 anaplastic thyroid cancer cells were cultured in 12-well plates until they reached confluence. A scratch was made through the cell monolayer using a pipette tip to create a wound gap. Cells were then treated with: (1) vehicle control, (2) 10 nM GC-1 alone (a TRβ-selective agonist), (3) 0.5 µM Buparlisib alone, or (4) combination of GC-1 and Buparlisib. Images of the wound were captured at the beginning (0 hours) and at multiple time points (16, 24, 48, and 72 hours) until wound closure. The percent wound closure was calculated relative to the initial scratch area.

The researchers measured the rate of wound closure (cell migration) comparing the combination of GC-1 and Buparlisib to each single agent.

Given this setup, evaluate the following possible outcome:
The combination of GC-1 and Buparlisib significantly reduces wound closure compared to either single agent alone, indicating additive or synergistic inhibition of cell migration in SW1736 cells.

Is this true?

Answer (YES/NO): YES